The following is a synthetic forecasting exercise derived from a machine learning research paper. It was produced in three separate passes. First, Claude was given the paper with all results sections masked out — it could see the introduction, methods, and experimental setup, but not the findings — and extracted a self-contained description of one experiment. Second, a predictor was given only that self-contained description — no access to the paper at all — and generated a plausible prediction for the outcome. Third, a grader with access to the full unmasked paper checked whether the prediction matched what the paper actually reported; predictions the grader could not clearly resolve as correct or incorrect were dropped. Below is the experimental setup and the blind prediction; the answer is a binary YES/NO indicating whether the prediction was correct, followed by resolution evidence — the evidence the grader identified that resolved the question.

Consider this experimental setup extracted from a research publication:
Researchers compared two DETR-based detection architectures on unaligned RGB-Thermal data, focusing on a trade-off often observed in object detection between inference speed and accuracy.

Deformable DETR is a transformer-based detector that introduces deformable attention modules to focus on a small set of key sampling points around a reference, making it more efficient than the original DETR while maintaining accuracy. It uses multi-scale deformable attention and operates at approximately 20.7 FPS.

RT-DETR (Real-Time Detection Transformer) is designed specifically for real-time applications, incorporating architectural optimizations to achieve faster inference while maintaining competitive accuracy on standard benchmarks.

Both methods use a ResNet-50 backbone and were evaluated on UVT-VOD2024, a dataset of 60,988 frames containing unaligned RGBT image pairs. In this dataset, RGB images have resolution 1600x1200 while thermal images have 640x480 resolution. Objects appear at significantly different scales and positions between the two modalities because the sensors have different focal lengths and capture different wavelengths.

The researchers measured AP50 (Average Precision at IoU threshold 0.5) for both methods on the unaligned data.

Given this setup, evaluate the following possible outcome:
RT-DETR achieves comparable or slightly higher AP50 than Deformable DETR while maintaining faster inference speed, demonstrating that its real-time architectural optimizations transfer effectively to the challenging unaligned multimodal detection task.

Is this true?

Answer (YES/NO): NO